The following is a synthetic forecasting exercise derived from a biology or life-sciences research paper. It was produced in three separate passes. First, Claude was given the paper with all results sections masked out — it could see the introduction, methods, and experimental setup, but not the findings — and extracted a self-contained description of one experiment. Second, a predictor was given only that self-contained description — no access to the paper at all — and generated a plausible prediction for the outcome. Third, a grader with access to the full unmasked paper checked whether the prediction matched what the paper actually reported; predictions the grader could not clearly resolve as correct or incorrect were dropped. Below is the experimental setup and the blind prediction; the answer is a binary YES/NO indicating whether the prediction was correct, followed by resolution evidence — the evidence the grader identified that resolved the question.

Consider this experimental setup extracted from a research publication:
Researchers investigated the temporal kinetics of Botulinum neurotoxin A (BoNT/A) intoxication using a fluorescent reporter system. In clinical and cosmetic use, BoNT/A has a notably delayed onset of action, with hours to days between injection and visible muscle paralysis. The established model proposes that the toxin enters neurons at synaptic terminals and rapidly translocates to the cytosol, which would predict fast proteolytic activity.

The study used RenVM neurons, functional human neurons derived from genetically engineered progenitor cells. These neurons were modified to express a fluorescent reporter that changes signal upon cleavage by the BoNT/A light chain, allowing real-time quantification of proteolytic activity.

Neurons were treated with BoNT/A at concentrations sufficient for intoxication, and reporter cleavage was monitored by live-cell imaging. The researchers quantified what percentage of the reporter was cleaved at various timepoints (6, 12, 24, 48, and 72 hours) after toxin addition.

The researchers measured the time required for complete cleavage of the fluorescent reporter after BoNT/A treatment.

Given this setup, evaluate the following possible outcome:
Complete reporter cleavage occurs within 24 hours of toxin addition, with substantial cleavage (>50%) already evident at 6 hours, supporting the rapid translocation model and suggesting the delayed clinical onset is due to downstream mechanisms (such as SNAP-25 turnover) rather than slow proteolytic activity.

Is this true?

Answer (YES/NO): NO